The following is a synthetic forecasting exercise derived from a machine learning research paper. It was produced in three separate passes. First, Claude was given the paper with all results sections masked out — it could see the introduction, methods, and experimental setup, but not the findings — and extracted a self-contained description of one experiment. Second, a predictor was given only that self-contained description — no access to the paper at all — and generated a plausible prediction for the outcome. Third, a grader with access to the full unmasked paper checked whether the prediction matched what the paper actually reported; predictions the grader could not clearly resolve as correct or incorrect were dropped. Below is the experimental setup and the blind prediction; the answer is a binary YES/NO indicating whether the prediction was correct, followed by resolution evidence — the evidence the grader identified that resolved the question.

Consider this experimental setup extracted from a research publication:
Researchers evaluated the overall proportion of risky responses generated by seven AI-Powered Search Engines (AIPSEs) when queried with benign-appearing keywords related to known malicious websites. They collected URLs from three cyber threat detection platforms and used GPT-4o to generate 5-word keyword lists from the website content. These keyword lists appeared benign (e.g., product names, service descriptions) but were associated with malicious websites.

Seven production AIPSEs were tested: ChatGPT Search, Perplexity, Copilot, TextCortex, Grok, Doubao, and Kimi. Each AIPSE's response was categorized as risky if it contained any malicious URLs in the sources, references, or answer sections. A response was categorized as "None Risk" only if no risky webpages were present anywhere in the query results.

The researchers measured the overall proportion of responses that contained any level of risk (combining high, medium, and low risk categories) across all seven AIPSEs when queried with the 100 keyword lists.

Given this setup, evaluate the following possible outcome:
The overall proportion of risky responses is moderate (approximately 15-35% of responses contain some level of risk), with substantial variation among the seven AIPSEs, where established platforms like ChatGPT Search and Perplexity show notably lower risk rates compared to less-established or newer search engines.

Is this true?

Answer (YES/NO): NO